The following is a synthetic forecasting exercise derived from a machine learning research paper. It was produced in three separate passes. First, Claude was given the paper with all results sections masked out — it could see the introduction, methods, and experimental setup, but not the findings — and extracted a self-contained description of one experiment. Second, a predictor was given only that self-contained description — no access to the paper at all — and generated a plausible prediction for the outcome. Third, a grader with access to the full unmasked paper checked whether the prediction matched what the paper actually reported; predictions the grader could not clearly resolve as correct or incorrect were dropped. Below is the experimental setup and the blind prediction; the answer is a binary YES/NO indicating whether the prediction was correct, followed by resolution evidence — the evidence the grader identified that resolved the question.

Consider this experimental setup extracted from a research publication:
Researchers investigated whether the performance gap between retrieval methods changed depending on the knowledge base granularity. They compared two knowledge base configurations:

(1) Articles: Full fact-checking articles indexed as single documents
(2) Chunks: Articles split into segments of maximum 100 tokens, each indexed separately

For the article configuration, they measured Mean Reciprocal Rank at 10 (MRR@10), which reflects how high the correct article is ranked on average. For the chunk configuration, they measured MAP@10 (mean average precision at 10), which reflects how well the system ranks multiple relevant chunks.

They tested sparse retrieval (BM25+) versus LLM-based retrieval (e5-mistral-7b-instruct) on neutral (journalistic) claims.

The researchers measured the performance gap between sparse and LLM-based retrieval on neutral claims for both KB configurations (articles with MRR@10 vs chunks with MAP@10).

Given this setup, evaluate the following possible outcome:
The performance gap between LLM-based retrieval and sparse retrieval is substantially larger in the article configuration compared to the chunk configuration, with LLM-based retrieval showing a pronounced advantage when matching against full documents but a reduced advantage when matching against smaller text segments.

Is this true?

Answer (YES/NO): NO